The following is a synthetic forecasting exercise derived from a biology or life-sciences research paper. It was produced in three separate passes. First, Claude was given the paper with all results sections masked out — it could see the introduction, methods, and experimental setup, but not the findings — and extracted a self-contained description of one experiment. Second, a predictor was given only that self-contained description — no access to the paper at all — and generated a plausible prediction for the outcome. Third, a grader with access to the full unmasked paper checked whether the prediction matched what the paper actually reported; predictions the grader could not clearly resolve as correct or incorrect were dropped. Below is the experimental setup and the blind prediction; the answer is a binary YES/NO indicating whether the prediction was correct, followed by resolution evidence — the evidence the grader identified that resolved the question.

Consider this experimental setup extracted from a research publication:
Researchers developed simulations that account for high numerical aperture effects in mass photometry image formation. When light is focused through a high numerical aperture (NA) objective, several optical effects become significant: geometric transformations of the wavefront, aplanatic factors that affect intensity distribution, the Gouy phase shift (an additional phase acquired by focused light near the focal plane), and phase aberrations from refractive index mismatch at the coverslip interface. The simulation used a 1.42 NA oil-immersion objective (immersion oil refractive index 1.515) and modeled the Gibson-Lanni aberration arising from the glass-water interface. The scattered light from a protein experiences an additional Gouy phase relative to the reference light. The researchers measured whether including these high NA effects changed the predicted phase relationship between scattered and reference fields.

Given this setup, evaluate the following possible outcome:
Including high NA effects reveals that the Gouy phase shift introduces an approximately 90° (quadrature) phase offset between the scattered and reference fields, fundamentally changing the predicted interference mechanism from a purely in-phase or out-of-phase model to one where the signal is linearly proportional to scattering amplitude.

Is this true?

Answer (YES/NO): YES